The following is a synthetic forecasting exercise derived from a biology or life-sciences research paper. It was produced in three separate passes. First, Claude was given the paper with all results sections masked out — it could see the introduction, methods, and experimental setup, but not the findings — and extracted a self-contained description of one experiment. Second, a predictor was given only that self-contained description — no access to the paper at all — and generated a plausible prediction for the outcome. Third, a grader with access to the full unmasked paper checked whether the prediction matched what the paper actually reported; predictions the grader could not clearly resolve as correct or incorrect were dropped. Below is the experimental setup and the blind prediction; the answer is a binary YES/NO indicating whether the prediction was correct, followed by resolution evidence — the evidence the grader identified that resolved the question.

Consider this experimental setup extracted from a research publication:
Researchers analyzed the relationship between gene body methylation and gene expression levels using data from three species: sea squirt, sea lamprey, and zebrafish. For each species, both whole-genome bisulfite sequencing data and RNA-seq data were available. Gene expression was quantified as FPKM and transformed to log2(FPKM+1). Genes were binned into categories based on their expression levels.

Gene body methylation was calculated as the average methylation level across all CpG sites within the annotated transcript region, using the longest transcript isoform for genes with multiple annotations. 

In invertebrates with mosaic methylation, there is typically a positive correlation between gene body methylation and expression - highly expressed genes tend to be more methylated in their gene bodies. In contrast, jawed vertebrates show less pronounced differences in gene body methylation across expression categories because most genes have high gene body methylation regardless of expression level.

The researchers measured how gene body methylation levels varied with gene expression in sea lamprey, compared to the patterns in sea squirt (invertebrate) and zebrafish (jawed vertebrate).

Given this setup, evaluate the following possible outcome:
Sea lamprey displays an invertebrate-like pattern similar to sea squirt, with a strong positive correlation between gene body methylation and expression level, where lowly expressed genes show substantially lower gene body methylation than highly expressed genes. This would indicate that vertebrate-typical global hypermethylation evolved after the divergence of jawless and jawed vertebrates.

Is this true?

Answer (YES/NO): NO